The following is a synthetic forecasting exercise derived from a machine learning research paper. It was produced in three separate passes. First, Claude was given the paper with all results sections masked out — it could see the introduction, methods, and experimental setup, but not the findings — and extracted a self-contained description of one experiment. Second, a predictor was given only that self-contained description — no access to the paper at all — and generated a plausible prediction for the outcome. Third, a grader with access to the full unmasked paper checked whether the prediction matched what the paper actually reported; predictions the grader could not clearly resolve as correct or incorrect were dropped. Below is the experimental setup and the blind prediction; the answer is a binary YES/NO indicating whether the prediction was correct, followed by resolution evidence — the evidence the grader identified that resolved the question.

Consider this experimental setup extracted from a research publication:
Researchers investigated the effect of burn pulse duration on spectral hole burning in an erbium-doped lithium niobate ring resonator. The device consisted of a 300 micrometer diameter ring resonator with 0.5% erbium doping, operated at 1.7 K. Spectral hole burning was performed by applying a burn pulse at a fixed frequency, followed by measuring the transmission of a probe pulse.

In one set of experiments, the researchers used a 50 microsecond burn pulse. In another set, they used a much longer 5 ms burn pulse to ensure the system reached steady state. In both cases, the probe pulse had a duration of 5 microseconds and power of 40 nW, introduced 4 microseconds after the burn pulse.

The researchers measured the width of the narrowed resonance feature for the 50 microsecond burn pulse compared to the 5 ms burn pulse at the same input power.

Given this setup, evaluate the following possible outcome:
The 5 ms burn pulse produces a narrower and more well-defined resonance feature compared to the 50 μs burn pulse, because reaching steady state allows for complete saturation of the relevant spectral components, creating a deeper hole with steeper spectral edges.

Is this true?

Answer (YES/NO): NO